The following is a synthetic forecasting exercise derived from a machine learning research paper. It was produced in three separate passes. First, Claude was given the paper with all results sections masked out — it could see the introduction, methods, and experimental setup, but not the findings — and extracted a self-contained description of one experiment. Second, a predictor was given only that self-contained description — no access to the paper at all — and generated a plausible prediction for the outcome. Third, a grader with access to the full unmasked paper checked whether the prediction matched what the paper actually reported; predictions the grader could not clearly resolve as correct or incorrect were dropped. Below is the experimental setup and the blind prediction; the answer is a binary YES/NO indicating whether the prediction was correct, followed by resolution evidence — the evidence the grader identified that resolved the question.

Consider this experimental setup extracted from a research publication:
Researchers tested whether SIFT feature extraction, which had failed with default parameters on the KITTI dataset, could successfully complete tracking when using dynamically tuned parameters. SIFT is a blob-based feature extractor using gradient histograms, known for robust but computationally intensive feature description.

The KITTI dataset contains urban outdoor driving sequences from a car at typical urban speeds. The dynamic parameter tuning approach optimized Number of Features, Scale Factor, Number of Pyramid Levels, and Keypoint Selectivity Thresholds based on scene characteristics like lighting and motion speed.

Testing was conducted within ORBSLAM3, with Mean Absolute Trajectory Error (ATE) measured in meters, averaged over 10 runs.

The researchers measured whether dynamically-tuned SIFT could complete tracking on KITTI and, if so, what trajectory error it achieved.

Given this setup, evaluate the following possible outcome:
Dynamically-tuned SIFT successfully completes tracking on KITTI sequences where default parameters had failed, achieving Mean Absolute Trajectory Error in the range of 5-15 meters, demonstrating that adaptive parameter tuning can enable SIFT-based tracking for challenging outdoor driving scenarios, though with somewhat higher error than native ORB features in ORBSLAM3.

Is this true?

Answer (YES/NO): YES